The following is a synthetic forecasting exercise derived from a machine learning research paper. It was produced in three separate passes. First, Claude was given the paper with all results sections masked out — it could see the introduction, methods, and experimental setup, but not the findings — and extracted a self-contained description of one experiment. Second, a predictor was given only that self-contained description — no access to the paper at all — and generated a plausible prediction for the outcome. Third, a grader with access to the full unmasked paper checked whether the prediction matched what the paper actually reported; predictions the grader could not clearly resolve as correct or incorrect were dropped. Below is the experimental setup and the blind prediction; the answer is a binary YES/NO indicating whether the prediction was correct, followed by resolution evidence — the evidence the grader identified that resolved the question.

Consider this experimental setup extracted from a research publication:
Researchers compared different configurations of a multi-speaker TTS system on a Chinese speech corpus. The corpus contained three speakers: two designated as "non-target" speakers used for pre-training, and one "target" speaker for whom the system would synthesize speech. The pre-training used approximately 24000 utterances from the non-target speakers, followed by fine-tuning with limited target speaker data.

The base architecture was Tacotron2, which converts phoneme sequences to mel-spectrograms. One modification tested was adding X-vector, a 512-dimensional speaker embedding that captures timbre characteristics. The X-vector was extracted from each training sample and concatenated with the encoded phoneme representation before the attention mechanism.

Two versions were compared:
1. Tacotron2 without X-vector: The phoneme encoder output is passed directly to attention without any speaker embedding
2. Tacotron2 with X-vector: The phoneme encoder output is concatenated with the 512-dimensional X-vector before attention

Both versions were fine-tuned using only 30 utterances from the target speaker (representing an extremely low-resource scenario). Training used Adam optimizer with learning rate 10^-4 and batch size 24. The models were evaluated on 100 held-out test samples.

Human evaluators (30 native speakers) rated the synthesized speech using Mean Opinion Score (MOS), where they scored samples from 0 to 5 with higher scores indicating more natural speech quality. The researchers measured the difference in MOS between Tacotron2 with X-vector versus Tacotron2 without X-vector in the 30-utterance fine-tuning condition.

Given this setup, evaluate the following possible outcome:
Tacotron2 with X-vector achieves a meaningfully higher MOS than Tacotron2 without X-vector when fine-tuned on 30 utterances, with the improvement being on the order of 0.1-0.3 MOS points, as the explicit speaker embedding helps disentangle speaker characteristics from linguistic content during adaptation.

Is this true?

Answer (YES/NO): YES